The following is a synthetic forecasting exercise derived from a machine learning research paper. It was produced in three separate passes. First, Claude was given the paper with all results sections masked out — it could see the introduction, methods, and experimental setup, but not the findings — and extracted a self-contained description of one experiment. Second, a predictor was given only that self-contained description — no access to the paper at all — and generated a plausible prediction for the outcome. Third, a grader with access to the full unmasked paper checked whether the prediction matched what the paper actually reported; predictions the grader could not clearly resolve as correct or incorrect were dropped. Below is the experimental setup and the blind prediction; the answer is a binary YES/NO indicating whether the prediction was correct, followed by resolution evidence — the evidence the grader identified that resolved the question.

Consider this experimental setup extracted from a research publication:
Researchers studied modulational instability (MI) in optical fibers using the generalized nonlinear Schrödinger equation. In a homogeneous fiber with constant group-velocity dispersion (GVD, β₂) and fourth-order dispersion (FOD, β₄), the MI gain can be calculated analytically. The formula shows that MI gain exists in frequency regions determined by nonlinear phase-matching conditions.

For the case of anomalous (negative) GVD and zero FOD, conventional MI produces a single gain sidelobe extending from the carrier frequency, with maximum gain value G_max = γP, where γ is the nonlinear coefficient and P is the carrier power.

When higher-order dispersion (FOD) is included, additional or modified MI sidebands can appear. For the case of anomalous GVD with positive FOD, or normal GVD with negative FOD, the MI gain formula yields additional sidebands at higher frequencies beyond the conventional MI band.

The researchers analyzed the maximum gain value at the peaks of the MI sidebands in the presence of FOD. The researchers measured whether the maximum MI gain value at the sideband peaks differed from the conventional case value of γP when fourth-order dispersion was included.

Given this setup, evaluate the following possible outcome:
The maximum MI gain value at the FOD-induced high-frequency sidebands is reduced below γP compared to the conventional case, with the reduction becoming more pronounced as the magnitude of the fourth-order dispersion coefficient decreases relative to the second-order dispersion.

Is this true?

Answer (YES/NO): NO